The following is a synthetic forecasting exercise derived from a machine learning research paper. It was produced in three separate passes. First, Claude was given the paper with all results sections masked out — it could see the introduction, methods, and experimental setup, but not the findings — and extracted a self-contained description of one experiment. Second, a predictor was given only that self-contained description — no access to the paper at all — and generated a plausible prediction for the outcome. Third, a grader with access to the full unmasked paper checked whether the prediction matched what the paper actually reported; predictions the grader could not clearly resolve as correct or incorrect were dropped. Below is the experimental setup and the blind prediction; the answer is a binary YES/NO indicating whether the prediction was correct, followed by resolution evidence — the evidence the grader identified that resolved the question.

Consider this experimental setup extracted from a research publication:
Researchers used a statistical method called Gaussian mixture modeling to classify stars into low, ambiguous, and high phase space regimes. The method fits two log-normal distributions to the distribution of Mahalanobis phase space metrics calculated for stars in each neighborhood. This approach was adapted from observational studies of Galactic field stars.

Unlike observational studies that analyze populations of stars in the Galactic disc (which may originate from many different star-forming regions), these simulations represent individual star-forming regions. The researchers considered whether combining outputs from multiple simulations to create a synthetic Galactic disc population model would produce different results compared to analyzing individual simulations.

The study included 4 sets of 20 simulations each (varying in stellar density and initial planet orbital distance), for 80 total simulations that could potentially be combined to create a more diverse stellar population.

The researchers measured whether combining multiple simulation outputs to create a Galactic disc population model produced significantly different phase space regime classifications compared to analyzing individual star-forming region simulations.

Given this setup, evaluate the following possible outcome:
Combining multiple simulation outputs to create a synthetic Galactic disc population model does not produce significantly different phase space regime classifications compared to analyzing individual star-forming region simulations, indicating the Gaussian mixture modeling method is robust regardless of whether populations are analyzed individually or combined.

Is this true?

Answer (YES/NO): YES